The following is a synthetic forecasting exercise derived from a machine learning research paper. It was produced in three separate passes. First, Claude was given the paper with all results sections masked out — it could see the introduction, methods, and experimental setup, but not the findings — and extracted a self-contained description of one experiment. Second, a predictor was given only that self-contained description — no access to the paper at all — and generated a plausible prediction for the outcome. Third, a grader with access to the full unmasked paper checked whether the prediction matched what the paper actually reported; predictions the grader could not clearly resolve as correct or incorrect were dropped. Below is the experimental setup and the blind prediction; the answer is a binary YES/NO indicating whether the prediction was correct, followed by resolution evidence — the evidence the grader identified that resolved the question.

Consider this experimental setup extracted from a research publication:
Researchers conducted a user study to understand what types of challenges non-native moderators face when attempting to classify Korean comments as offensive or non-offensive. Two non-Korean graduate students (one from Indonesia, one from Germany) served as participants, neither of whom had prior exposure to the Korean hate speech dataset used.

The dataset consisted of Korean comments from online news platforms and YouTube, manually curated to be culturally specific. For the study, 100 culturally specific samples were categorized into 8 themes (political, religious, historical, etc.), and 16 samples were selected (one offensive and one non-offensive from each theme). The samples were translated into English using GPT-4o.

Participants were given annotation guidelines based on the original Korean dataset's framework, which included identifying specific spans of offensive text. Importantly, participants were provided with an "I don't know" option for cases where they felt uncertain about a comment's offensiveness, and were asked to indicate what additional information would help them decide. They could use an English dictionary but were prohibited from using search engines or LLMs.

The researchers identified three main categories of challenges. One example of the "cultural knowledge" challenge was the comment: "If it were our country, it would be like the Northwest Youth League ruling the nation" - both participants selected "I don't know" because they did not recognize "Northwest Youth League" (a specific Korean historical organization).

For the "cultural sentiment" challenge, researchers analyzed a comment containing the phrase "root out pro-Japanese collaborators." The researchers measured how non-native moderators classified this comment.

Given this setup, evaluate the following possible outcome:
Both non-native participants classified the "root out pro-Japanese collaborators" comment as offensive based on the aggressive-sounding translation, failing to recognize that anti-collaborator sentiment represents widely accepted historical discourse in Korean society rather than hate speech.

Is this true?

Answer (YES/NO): YES